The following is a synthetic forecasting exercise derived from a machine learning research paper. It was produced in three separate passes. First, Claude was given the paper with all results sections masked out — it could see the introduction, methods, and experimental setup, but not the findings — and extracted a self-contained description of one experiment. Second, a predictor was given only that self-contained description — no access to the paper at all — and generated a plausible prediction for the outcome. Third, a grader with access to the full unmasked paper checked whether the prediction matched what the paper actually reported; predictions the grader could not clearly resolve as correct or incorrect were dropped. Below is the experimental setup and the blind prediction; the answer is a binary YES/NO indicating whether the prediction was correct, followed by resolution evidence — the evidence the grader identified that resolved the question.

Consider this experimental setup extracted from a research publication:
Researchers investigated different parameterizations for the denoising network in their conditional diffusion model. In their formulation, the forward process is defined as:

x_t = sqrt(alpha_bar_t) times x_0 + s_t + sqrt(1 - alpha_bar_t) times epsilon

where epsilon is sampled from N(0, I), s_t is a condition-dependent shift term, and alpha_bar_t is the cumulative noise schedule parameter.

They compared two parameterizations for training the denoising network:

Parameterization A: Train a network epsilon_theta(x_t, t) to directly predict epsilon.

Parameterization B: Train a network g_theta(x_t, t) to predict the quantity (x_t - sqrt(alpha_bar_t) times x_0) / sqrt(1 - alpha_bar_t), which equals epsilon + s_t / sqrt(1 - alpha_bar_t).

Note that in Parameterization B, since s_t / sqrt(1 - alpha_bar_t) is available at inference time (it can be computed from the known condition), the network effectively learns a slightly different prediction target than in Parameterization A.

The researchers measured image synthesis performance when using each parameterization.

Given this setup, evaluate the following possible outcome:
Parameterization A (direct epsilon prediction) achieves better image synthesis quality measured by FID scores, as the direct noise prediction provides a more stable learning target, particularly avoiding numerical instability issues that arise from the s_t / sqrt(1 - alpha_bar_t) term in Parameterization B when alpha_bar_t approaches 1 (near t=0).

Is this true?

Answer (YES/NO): NO